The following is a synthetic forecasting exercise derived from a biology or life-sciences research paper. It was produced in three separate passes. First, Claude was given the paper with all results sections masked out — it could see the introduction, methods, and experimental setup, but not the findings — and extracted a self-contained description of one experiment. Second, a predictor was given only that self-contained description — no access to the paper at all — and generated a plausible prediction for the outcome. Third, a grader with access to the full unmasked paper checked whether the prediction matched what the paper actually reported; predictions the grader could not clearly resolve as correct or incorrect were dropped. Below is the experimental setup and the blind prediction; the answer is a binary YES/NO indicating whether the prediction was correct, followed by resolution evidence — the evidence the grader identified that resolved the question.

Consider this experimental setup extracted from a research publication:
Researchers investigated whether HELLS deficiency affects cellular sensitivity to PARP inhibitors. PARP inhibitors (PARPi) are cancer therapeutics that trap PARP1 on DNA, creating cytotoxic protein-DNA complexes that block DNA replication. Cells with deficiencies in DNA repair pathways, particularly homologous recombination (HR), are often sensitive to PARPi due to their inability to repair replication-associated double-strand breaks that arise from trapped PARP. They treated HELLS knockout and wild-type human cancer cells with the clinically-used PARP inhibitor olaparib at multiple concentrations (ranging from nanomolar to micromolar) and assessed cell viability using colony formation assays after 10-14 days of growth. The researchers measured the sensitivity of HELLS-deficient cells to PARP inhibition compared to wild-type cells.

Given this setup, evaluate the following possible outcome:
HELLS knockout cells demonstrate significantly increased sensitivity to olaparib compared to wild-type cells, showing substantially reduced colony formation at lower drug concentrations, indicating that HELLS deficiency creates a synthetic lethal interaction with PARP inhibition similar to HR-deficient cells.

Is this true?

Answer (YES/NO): YES